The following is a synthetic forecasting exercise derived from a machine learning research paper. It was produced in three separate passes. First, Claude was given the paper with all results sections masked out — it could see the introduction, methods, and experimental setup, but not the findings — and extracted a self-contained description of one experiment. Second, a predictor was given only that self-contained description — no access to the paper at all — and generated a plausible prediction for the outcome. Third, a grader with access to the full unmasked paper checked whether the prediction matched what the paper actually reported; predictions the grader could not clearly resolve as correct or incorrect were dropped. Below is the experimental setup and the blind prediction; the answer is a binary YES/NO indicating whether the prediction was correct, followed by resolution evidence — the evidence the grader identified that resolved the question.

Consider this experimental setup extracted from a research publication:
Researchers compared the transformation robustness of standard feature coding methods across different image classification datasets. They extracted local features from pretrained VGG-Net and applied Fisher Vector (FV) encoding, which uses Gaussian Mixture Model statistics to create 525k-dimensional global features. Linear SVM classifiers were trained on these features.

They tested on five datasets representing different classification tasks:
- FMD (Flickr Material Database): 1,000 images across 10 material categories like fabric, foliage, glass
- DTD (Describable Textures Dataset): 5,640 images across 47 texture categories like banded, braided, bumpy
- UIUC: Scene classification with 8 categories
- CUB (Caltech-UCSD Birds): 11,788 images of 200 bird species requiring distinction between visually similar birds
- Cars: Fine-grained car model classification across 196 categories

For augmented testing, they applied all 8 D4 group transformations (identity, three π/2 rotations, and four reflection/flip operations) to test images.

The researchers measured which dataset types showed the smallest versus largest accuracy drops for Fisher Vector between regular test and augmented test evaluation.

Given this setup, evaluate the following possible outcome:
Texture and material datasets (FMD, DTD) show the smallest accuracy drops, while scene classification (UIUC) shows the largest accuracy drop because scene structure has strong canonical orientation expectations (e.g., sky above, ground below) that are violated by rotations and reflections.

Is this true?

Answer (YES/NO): NO